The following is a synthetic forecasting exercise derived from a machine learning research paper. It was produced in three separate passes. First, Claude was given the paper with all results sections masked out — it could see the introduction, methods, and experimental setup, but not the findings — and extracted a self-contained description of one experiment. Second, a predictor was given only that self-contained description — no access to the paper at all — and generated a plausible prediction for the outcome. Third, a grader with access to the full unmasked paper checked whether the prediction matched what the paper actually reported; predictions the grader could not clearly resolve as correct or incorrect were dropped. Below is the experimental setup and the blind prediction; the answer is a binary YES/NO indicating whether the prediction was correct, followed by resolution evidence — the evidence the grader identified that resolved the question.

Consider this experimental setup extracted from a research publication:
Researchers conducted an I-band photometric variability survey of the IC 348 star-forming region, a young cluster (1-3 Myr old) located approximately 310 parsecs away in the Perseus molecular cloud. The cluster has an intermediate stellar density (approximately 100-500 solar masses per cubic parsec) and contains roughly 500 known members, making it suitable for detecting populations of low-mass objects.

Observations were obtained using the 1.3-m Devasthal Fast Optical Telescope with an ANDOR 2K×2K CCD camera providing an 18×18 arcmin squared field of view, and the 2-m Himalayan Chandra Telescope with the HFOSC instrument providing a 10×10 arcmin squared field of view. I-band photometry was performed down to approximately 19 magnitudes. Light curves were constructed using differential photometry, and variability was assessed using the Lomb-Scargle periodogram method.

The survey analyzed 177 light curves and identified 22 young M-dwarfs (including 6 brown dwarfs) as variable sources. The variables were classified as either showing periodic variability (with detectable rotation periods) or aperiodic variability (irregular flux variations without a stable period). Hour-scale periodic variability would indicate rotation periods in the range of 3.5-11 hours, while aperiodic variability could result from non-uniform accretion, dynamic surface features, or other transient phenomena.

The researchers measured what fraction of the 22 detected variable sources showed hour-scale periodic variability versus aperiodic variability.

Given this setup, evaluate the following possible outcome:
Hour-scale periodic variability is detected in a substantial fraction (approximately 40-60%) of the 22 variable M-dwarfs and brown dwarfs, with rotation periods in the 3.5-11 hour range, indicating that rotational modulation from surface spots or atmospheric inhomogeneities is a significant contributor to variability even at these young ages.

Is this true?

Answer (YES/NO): YES